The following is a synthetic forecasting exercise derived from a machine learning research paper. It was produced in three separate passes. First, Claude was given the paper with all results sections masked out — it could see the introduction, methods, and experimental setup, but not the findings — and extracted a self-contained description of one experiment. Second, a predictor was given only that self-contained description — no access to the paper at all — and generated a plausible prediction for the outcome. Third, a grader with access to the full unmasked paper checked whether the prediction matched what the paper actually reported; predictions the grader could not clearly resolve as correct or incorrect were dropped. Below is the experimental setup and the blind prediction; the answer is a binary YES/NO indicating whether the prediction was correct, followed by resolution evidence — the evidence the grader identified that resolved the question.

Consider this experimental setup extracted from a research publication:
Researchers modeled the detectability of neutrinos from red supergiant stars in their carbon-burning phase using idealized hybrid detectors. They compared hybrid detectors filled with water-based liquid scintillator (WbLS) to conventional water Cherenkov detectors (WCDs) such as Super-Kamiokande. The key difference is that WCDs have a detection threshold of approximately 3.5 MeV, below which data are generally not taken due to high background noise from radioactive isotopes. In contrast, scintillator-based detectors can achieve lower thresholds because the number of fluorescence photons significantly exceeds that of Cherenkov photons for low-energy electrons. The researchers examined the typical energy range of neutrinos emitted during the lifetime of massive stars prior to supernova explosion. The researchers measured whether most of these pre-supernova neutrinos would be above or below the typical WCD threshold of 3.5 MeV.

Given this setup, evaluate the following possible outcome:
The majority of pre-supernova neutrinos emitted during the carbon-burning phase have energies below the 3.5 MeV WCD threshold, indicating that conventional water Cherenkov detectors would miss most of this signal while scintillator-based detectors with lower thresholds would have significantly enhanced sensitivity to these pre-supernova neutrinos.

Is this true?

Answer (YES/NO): YES